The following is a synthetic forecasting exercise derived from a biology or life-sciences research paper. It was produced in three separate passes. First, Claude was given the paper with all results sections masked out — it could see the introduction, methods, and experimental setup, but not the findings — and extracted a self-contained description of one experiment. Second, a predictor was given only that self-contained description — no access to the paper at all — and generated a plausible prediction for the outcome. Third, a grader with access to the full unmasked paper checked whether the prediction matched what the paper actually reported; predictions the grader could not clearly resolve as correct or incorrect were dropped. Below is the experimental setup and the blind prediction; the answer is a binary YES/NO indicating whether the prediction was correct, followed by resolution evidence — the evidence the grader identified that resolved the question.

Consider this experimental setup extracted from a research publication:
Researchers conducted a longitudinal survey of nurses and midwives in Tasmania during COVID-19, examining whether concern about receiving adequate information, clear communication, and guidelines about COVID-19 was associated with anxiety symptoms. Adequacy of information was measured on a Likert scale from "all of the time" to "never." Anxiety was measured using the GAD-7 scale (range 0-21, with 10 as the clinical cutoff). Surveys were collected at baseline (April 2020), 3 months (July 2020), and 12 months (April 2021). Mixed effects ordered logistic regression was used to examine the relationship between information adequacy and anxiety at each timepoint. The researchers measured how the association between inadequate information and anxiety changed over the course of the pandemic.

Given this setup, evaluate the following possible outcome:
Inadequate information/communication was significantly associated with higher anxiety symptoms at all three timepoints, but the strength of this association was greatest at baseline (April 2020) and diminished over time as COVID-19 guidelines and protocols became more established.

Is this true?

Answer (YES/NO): NO